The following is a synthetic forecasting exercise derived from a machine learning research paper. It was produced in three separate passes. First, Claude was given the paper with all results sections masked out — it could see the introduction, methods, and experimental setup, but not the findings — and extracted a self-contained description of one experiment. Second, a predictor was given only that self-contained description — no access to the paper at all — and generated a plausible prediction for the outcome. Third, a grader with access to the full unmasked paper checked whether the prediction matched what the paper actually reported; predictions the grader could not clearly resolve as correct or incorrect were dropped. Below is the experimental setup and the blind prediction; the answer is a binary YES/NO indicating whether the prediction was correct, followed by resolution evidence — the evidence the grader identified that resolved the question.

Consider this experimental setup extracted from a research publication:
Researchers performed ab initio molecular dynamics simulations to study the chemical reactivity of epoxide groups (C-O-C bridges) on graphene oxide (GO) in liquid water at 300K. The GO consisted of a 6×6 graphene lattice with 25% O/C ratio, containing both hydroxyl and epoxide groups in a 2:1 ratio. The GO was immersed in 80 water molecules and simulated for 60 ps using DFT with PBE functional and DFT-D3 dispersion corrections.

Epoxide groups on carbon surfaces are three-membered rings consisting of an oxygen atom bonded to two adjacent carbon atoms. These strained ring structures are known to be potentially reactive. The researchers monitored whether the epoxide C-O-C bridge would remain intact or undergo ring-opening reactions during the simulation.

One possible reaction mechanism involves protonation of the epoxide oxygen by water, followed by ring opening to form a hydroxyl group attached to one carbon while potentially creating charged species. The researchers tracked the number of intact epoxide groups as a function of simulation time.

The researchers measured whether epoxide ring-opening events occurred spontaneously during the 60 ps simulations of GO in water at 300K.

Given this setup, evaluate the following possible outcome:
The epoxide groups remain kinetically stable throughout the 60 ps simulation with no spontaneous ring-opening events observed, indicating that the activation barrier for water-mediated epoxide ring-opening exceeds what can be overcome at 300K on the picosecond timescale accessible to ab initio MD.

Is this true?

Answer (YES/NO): NO